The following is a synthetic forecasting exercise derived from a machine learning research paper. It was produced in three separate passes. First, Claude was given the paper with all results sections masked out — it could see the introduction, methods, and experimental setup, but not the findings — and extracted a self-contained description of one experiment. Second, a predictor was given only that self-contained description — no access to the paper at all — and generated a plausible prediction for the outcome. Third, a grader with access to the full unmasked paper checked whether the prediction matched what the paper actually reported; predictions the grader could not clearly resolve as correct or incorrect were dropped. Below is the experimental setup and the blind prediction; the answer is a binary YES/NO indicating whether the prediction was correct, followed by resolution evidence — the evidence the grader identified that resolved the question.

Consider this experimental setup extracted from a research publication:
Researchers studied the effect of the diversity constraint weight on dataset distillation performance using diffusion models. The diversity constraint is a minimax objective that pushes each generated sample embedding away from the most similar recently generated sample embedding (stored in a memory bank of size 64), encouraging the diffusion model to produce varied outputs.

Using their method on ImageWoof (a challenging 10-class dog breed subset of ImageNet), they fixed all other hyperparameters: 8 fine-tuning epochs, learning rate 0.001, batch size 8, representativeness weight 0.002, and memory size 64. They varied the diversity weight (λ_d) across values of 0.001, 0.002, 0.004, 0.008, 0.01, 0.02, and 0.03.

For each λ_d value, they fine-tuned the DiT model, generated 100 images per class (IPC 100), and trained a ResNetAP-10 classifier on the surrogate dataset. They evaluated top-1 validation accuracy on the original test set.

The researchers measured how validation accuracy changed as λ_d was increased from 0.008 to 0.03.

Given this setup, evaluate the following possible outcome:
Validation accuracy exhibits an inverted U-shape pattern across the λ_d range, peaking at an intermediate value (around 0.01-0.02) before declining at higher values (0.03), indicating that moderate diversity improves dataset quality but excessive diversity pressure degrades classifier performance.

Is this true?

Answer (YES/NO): NO